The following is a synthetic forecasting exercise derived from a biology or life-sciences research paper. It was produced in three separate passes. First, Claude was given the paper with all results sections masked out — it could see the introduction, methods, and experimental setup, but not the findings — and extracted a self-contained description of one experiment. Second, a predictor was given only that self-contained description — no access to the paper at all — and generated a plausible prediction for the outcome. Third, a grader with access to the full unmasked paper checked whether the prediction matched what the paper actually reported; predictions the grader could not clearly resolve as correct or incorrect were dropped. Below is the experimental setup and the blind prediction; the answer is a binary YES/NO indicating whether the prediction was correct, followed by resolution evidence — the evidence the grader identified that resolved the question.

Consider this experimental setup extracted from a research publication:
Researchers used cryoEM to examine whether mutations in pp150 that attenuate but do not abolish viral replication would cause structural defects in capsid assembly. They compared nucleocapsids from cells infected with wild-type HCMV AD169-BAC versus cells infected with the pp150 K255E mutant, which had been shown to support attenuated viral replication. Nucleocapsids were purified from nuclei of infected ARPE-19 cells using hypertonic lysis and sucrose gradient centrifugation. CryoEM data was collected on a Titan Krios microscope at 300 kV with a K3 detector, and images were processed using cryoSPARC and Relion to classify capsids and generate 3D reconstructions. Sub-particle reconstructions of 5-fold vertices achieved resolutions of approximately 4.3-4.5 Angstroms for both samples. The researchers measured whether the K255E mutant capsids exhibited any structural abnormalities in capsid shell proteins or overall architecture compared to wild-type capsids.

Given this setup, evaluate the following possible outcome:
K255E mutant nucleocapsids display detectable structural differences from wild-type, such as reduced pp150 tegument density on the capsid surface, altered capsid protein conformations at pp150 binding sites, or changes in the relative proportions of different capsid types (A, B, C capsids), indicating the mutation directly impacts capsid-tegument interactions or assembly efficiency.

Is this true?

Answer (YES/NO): NO